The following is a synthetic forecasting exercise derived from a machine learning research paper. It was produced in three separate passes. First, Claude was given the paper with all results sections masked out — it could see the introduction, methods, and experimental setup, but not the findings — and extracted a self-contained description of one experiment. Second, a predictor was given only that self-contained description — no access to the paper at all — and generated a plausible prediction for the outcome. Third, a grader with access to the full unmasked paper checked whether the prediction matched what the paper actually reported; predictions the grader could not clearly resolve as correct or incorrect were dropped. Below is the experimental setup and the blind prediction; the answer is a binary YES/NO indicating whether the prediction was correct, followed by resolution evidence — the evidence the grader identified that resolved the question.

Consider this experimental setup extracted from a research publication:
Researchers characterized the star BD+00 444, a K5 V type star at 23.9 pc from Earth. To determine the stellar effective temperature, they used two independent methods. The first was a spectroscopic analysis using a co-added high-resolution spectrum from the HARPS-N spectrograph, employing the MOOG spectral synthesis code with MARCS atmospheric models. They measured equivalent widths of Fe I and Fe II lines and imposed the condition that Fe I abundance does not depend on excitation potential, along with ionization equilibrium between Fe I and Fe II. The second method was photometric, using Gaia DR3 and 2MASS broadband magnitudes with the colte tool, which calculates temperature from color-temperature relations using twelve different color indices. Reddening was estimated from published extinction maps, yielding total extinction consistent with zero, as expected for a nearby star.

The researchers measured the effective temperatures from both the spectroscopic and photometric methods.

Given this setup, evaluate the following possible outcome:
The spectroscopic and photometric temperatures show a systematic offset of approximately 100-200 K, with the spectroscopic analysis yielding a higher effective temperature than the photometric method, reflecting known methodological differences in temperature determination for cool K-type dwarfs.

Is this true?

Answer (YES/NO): NO